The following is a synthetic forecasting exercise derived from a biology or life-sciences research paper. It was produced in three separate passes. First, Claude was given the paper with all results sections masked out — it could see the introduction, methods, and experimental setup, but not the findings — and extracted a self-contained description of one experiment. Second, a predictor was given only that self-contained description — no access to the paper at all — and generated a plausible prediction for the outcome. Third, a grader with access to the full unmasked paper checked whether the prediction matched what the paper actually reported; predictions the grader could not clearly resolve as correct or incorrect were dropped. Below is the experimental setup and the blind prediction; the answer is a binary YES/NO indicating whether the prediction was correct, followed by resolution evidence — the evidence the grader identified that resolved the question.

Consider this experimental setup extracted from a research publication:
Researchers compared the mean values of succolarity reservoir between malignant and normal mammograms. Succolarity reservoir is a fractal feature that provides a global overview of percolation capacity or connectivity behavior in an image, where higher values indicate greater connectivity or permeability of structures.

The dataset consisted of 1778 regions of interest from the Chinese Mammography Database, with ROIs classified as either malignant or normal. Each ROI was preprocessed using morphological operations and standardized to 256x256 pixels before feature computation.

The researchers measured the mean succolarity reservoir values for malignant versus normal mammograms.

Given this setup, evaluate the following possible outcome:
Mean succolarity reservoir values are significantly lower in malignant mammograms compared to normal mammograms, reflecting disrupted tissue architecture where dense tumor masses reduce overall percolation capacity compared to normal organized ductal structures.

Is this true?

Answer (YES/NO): YES